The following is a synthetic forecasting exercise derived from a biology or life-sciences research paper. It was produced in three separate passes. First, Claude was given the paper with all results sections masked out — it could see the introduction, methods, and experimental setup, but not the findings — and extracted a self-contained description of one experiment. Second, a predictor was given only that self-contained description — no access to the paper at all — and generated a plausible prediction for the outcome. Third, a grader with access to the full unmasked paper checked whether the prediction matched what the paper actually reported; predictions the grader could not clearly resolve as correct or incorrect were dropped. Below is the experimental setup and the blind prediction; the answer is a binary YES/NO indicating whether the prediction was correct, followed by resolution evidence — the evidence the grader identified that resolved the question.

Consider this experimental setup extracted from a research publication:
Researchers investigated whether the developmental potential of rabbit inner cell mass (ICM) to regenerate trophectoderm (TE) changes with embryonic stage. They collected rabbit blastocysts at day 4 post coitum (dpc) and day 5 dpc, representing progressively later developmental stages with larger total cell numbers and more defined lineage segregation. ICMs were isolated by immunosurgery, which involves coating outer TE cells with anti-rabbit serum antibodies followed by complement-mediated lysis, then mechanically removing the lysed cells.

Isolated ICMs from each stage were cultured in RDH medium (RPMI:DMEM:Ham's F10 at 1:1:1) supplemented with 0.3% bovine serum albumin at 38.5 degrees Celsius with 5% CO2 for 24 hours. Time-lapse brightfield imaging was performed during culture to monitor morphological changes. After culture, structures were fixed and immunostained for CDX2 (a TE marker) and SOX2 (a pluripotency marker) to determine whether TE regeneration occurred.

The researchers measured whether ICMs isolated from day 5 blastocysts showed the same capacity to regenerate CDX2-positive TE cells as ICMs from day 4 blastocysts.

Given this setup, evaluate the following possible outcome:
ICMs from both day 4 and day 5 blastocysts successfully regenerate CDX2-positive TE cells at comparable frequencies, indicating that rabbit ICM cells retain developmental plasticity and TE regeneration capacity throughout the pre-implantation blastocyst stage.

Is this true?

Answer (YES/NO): NO